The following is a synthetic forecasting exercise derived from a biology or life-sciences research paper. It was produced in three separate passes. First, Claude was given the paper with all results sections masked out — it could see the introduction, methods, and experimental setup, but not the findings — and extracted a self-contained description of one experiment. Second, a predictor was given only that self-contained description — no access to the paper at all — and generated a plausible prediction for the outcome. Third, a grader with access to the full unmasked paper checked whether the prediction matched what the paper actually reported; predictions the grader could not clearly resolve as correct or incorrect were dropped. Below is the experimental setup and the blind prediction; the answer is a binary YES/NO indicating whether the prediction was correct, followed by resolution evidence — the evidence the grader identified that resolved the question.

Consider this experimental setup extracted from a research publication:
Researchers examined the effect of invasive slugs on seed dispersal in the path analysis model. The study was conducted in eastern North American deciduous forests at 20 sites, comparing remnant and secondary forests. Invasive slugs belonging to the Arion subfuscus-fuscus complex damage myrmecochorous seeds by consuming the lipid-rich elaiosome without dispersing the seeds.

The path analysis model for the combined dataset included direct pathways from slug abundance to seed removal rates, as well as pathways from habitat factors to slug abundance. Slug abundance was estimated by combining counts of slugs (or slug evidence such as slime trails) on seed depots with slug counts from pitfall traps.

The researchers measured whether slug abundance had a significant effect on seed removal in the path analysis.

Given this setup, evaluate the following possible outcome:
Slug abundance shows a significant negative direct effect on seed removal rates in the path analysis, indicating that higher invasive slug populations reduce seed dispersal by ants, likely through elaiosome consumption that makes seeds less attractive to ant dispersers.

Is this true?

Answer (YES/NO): YES